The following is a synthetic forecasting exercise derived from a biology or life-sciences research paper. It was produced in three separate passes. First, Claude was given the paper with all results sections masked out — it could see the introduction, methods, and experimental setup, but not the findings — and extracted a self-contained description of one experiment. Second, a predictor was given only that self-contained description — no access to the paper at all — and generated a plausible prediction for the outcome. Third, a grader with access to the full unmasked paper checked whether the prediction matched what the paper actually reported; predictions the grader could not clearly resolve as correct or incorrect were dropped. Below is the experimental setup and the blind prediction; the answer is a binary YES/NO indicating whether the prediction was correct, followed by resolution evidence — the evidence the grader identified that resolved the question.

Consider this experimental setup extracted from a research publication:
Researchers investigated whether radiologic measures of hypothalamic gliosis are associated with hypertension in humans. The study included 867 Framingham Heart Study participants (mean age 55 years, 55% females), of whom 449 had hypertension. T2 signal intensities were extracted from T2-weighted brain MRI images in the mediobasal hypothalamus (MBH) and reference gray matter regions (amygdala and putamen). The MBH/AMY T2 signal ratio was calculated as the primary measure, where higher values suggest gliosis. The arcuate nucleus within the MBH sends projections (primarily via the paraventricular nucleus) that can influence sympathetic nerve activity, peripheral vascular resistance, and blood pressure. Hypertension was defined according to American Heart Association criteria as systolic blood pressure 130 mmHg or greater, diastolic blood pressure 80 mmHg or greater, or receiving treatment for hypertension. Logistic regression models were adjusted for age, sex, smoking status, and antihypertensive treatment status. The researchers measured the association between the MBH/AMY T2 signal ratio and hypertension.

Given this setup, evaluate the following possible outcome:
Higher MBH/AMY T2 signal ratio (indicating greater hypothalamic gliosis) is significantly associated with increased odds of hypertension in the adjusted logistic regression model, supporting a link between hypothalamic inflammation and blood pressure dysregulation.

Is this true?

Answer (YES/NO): YES